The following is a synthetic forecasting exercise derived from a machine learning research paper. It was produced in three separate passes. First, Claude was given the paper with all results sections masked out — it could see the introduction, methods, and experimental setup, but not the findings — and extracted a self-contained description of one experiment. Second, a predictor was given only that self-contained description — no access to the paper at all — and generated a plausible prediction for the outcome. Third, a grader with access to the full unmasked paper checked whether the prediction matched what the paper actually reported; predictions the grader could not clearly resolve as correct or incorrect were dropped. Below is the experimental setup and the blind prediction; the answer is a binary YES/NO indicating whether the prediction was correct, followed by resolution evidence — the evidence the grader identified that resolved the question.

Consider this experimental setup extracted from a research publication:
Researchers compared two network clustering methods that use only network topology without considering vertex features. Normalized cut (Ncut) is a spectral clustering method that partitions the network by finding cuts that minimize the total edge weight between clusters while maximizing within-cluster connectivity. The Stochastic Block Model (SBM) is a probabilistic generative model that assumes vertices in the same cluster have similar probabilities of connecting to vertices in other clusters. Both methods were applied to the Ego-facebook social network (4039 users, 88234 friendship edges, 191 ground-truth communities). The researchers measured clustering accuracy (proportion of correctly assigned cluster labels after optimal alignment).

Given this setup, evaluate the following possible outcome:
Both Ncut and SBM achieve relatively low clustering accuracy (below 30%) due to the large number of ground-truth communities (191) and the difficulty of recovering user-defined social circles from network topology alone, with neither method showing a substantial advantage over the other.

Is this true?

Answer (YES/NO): NO